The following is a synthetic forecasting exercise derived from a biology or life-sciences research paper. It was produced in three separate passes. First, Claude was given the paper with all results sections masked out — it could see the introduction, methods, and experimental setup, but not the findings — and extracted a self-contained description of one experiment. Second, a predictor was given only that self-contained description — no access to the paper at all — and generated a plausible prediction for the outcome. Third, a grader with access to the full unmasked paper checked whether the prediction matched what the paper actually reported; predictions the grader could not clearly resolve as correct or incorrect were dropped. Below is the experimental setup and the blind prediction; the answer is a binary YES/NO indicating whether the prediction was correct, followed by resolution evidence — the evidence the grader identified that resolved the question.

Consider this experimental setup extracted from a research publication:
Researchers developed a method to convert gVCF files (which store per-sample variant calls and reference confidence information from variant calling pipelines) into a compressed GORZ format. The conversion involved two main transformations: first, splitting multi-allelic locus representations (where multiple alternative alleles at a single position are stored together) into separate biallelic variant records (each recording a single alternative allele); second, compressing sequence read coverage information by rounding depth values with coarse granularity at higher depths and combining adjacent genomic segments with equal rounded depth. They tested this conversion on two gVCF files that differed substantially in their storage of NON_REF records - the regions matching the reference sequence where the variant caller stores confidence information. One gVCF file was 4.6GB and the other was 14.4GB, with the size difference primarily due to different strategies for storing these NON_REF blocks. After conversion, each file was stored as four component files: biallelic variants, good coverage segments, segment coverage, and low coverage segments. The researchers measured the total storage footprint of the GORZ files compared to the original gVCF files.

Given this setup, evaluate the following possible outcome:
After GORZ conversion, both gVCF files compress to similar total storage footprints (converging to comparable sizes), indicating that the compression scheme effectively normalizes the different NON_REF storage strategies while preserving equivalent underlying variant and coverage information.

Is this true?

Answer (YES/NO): NO